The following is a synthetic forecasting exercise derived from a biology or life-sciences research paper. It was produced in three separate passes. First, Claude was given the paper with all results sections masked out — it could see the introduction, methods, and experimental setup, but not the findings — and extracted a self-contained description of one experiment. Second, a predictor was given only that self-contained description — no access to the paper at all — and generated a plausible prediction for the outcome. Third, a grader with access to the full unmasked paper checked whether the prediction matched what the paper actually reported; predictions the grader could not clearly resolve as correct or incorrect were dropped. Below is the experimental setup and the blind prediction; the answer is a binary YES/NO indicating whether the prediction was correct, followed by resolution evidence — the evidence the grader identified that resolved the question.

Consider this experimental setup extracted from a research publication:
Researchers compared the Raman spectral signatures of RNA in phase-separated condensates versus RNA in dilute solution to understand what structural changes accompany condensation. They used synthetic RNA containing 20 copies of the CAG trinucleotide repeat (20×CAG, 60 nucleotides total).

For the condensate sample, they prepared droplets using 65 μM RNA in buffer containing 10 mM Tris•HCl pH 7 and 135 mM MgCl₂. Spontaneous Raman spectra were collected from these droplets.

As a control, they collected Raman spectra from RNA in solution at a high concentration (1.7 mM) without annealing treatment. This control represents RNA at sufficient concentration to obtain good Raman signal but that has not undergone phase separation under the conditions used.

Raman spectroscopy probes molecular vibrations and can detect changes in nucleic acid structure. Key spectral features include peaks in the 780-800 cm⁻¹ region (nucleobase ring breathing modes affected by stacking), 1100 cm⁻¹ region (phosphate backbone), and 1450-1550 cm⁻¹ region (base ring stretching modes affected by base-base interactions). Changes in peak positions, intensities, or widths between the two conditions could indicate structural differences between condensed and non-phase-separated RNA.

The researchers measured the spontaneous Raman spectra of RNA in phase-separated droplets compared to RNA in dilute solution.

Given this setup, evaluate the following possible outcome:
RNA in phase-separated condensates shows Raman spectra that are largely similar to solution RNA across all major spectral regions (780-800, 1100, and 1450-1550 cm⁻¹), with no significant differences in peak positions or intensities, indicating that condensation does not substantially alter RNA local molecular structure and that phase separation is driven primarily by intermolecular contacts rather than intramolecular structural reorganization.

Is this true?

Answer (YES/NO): NO